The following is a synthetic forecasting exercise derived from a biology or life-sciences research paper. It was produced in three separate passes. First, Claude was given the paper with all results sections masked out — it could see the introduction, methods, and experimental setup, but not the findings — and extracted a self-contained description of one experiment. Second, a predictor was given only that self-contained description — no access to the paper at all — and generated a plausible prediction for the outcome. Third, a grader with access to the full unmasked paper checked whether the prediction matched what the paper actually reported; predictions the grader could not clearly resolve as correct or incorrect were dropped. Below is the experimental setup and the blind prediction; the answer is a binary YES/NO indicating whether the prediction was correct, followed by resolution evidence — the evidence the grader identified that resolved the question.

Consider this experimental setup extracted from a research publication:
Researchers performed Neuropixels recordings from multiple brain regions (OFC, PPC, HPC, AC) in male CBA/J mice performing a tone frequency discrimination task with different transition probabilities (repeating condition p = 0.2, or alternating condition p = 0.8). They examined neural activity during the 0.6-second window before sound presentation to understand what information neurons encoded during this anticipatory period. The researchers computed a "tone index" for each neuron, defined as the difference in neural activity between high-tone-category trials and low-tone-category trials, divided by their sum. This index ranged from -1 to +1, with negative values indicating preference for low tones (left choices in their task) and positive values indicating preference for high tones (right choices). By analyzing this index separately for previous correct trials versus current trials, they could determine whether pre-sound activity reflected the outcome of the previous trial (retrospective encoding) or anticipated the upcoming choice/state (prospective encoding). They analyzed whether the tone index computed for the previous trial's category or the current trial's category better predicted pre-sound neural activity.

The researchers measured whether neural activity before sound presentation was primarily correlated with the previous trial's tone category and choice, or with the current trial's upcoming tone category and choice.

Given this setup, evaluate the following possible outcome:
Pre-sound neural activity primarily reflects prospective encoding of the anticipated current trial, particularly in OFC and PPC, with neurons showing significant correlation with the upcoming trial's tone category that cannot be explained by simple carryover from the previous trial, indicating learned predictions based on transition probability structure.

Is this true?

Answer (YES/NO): NO